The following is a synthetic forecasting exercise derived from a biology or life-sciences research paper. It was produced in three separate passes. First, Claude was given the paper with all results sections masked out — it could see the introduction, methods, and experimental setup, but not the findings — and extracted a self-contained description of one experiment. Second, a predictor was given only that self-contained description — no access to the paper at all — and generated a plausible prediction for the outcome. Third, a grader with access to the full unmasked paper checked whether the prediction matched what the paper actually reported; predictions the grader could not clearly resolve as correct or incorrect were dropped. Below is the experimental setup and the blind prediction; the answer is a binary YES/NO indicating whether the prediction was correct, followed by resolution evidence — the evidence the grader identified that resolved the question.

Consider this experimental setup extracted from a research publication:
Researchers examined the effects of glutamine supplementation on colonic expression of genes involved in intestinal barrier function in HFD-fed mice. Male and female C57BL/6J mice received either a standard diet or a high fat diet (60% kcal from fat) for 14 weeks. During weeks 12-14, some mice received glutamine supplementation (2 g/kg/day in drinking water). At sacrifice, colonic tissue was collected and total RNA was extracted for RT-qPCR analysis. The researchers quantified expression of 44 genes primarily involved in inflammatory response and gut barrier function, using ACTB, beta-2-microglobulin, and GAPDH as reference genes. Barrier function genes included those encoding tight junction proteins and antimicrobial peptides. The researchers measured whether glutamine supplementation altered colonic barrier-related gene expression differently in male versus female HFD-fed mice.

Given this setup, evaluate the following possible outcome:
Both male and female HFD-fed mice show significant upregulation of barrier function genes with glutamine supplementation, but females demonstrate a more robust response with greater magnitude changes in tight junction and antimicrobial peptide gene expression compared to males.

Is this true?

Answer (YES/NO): NO